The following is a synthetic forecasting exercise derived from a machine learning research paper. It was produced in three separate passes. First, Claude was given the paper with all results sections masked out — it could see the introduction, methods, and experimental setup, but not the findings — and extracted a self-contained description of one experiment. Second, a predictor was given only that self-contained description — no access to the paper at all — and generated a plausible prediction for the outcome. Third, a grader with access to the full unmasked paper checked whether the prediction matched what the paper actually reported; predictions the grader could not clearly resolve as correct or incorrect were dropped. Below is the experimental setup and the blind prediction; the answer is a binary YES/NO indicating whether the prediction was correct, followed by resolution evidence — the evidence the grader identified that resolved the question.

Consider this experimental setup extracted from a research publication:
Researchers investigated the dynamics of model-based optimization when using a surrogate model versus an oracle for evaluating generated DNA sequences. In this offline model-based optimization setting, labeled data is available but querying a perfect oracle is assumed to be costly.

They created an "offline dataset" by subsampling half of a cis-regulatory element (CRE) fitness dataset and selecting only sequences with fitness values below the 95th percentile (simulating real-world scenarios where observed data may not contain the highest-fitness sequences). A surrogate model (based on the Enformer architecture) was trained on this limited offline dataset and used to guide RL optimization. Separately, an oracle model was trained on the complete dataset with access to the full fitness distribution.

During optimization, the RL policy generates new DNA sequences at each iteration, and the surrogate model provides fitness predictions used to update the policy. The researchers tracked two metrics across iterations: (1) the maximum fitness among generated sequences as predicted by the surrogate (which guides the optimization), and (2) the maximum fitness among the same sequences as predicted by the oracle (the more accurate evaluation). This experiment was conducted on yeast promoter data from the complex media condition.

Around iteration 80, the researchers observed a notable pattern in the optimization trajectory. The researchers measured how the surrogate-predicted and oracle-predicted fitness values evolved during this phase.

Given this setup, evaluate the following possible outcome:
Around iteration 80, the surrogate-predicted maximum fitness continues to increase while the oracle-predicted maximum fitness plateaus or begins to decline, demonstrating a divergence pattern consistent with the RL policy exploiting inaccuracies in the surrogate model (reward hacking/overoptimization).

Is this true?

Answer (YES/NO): YES